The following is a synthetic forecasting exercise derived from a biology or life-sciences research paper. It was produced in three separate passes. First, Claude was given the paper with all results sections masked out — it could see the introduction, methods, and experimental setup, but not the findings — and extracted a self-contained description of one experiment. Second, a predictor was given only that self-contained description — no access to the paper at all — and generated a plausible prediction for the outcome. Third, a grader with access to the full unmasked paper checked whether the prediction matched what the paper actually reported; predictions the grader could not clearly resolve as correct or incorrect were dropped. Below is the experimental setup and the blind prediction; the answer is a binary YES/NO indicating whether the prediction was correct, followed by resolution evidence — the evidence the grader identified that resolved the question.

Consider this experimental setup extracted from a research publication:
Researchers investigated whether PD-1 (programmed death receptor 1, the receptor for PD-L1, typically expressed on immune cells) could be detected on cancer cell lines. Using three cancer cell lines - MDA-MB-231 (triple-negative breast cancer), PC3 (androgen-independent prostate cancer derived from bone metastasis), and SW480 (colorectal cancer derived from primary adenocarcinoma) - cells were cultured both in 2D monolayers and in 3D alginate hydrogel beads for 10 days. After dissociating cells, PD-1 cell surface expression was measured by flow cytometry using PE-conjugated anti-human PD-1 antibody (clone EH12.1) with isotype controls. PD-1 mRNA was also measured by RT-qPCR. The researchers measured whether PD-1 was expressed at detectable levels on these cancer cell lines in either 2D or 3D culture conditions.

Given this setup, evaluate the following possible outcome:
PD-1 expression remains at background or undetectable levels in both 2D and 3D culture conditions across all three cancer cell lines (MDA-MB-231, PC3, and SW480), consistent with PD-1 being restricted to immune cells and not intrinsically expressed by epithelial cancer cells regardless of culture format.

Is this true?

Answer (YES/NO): NO